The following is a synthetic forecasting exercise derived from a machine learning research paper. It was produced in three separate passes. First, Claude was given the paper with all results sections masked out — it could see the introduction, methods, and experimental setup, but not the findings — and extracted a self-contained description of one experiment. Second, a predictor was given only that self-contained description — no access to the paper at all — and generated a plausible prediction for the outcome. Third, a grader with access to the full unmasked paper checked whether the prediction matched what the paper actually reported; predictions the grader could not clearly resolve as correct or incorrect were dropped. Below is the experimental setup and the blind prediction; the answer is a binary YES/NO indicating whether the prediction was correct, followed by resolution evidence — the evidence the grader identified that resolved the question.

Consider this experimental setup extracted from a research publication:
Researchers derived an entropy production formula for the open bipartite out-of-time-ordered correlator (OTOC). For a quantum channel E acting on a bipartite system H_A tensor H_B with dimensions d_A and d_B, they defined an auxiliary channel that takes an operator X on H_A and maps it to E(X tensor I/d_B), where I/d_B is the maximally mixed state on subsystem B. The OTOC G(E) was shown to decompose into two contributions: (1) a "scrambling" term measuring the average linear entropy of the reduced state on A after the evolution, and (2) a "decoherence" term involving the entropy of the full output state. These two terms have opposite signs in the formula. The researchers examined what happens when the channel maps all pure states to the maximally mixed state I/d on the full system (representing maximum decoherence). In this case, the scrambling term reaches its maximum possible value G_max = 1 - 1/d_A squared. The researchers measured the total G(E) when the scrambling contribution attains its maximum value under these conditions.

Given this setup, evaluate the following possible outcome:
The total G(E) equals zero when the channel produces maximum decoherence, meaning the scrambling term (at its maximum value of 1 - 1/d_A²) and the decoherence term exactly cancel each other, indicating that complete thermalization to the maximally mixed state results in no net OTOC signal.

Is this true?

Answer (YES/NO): YES